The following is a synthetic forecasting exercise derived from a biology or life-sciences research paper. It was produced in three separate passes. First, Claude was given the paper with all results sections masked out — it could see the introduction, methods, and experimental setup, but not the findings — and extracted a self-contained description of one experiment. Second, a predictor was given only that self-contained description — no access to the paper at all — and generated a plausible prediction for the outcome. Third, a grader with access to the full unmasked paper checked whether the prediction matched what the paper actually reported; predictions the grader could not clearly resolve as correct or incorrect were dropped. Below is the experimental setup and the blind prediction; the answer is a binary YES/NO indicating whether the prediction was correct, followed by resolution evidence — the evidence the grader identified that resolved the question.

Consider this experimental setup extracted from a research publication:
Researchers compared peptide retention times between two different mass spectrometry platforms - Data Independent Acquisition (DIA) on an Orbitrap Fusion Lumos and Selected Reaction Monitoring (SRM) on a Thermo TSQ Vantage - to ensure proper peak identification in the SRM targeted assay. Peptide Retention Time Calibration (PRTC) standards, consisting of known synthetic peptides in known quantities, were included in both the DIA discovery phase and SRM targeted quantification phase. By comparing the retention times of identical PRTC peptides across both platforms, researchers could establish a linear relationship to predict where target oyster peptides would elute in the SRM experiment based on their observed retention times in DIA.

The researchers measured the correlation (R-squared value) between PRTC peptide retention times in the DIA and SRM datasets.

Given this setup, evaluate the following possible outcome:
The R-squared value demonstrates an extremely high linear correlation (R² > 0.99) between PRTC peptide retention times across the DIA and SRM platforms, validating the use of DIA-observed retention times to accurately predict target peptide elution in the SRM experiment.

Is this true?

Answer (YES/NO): YES